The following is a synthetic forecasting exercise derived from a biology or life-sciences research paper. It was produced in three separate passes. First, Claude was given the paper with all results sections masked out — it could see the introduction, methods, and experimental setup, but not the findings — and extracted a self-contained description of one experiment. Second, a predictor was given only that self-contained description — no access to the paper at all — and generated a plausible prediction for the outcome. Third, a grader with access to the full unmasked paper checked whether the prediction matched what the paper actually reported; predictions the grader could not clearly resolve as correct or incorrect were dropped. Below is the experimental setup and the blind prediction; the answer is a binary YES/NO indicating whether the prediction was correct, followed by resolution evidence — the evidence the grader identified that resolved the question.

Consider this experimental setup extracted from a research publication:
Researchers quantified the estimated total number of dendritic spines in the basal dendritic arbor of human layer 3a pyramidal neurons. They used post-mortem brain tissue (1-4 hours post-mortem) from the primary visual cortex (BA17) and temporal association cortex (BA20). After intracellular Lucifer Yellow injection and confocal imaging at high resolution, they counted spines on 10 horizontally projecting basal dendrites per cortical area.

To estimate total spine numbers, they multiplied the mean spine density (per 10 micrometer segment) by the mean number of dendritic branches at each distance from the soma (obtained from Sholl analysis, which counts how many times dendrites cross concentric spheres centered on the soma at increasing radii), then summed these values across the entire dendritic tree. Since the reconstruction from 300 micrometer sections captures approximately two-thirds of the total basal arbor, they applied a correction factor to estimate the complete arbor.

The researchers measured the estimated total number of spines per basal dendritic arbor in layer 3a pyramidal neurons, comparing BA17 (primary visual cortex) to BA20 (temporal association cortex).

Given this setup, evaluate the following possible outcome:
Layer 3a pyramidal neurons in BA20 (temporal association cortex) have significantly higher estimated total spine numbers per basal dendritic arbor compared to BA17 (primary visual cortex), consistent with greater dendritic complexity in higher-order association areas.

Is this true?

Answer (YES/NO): YES